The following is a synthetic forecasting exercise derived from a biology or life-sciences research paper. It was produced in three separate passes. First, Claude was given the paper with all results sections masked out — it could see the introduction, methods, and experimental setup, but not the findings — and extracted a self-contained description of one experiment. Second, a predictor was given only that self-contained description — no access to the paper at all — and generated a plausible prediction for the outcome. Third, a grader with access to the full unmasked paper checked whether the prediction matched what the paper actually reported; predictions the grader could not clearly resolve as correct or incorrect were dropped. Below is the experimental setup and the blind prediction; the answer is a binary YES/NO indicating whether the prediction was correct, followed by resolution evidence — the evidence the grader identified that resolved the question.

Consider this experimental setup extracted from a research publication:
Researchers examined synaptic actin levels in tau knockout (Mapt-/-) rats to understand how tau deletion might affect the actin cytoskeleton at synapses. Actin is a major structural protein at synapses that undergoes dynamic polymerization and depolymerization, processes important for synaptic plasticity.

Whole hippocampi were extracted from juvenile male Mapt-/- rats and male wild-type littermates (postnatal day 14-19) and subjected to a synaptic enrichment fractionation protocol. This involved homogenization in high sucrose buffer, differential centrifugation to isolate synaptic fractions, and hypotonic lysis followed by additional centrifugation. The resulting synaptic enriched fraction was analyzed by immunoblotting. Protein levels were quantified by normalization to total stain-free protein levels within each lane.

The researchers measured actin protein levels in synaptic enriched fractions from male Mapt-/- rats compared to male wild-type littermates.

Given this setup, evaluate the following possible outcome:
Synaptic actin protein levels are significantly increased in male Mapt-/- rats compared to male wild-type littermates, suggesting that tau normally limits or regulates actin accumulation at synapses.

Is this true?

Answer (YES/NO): YES